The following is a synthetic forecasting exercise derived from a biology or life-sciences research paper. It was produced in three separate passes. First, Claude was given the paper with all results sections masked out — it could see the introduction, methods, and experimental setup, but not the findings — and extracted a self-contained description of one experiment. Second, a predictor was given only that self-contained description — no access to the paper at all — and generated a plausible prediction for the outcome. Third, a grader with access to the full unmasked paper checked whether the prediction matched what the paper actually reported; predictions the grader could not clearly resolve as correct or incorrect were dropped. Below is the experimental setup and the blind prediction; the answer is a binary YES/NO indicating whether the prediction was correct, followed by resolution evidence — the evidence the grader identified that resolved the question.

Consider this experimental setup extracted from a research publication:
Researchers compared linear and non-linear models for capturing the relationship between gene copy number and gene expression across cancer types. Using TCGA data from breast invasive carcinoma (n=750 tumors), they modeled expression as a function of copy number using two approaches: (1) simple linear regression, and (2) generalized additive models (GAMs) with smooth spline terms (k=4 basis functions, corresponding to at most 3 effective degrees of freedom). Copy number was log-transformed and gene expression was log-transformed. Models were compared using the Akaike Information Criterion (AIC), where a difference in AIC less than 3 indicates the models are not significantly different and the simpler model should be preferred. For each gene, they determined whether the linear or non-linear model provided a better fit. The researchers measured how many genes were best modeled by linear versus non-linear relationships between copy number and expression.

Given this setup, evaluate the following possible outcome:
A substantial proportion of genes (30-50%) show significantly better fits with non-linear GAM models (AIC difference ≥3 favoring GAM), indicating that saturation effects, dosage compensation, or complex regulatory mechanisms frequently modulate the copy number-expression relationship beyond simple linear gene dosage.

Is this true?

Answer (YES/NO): NO